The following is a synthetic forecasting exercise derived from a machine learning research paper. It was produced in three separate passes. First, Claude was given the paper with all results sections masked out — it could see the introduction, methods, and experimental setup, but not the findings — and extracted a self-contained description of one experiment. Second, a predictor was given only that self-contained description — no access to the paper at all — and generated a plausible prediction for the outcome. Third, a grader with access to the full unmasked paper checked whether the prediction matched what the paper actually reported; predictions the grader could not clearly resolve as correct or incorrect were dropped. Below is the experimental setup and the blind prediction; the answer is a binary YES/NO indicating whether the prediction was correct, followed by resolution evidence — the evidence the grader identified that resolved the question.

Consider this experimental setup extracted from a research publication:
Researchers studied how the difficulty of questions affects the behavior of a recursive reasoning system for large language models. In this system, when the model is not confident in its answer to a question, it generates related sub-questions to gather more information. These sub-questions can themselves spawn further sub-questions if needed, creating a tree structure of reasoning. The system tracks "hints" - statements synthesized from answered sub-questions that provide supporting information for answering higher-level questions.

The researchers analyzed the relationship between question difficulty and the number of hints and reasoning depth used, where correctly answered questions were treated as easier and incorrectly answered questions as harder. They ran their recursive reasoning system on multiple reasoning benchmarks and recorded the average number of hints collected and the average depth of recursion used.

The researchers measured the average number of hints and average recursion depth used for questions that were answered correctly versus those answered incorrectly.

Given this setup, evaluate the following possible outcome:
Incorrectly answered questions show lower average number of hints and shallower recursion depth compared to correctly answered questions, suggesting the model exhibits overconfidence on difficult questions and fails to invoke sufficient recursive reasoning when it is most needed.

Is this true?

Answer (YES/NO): NO